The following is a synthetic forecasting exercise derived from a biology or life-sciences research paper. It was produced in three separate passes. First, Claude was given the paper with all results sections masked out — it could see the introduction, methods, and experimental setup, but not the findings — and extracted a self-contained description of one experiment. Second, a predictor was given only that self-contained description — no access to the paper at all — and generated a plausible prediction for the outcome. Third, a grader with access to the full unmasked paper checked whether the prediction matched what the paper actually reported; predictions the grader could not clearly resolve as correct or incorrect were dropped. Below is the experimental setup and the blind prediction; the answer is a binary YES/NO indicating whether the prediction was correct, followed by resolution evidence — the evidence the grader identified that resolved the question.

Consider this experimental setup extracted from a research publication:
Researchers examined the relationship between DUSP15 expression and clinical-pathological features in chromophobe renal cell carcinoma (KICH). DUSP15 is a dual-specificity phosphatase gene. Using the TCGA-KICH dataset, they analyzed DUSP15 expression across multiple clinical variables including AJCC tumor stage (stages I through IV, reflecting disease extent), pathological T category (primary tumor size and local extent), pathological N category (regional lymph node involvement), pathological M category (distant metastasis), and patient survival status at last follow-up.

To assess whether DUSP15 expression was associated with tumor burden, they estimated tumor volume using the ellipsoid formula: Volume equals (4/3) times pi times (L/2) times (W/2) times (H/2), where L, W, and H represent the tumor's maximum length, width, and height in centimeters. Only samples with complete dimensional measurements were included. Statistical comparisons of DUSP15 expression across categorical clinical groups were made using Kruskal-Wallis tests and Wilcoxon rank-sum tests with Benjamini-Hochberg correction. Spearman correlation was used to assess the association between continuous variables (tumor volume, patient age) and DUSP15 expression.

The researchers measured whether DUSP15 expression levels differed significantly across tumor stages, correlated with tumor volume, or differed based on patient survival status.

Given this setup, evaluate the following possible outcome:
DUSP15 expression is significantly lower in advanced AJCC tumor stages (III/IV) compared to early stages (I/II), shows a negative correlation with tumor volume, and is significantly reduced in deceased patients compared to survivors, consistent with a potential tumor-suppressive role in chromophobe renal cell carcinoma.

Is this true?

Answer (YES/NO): NO